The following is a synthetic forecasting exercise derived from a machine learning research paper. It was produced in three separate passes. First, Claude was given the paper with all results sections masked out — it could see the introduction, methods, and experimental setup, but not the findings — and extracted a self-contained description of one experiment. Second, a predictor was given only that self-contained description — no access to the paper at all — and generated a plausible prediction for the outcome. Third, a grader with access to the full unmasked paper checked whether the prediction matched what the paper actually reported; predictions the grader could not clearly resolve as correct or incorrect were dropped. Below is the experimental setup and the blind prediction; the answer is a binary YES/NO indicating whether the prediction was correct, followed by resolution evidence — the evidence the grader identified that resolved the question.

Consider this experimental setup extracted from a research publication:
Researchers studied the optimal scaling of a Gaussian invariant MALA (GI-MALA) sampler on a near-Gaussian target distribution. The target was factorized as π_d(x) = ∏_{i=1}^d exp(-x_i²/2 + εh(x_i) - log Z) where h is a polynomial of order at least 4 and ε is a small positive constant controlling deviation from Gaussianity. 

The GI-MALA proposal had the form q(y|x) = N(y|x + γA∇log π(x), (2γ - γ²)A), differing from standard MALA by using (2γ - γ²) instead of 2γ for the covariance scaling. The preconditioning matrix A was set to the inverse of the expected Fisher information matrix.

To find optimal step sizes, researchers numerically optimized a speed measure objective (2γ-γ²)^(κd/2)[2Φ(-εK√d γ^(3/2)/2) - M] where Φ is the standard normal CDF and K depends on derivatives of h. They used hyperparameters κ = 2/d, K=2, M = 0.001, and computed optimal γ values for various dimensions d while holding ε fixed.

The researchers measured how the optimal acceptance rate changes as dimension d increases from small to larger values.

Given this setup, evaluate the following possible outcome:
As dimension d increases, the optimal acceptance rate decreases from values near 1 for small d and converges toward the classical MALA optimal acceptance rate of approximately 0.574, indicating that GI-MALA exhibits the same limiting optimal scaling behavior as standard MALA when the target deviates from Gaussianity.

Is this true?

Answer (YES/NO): YES